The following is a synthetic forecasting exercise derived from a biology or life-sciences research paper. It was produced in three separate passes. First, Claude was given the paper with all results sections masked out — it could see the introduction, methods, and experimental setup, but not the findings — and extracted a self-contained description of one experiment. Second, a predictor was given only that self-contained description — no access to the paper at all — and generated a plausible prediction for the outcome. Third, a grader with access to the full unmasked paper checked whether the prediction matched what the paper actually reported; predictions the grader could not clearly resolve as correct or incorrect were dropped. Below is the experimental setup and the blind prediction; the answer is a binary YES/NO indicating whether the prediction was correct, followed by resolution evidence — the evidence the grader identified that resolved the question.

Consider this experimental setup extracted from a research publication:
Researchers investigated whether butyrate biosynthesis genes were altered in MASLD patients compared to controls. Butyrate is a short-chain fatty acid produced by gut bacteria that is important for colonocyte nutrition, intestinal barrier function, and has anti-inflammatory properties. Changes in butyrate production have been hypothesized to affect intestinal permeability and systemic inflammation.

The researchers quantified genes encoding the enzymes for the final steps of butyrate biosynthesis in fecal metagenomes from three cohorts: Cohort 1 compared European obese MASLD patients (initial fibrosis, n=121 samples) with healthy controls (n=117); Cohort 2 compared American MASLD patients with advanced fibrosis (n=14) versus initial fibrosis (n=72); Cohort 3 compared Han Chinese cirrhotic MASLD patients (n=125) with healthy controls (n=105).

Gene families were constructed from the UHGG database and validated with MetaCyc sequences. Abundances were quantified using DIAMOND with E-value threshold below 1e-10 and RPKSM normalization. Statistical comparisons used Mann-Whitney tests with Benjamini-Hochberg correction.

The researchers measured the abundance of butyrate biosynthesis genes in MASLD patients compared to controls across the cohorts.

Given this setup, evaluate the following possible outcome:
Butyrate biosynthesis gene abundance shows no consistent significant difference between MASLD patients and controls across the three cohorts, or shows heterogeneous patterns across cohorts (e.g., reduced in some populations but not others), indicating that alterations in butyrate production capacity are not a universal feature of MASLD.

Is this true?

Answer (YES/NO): YES